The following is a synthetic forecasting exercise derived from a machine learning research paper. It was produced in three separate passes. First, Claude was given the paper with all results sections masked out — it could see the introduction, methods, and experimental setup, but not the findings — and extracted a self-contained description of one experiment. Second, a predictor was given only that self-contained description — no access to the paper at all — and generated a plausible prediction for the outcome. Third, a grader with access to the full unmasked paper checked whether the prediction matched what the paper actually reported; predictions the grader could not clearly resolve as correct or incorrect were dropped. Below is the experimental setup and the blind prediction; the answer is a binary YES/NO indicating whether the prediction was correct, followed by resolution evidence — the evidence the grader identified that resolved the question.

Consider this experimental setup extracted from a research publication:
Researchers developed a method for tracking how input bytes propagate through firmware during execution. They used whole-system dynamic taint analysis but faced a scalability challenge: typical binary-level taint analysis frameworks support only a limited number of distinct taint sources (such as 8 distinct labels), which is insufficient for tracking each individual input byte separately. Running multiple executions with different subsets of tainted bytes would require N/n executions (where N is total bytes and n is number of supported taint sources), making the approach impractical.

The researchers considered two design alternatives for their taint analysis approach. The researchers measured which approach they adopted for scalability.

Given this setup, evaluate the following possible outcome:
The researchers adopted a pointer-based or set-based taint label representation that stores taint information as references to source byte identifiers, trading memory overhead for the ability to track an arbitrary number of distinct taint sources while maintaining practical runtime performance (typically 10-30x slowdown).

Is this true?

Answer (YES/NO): NO